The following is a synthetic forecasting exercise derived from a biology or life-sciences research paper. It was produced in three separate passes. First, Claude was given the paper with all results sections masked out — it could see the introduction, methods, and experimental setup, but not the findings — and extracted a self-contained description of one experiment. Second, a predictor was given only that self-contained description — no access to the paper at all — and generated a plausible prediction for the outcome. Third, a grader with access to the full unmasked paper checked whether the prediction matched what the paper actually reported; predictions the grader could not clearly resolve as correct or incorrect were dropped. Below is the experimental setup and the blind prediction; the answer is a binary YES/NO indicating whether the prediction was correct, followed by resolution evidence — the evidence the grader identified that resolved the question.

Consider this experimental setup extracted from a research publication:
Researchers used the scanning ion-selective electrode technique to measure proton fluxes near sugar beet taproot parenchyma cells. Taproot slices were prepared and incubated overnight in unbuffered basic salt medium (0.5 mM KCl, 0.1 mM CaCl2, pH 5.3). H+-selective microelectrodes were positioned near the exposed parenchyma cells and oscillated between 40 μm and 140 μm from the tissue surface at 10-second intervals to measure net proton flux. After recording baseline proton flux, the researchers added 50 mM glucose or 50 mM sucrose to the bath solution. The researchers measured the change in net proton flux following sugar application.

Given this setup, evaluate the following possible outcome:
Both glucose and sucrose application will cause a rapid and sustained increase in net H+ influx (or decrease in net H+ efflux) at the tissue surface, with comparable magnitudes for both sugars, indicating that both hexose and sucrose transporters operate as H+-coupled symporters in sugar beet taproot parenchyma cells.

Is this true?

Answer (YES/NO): YES